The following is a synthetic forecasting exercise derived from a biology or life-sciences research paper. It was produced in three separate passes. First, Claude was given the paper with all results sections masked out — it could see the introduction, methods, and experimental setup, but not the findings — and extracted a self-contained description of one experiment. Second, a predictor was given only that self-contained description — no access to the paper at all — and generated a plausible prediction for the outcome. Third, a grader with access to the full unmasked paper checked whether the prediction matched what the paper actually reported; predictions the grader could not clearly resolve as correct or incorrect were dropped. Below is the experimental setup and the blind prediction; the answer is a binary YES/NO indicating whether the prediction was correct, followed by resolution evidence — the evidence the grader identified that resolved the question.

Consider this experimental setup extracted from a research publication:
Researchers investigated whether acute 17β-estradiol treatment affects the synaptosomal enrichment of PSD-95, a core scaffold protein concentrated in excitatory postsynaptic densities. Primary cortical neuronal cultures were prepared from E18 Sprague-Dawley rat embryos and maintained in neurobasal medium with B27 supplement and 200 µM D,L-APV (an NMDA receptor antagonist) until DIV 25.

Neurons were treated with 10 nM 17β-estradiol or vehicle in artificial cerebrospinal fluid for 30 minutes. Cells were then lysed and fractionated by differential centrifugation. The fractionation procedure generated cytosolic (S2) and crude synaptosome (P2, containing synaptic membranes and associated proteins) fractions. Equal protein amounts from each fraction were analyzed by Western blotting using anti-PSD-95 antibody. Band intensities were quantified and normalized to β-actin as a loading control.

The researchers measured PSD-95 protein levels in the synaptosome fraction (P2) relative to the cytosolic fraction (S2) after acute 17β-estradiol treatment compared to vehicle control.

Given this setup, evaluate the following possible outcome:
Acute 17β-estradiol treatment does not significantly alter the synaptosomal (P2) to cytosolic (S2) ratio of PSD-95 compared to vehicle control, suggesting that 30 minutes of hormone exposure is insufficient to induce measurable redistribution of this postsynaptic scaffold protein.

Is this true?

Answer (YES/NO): NO